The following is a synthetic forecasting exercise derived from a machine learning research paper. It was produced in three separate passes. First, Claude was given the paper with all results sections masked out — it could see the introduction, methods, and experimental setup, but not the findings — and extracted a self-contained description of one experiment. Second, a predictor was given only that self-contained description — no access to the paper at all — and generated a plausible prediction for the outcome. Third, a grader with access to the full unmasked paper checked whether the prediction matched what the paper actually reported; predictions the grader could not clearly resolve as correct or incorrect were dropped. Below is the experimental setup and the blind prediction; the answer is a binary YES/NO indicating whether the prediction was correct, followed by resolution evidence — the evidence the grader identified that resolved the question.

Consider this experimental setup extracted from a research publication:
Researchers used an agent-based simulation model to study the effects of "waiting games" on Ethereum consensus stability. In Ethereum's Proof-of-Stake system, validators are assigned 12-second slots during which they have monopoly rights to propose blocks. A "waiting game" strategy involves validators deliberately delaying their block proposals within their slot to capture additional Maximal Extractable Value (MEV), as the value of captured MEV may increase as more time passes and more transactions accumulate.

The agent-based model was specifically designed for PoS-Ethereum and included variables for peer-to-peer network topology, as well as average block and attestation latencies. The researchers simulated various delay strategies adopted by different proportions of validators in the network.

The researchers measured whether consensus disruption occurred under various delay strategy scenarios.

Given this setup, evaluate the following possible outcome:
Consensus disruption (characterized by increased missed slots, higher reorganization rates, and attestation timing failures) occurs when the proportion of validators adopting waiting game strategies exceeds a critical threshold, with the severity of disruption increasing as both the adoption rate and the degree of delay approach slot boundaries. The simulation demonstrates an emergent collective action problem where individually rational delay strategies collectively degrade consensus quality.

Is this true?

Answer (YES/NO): NO